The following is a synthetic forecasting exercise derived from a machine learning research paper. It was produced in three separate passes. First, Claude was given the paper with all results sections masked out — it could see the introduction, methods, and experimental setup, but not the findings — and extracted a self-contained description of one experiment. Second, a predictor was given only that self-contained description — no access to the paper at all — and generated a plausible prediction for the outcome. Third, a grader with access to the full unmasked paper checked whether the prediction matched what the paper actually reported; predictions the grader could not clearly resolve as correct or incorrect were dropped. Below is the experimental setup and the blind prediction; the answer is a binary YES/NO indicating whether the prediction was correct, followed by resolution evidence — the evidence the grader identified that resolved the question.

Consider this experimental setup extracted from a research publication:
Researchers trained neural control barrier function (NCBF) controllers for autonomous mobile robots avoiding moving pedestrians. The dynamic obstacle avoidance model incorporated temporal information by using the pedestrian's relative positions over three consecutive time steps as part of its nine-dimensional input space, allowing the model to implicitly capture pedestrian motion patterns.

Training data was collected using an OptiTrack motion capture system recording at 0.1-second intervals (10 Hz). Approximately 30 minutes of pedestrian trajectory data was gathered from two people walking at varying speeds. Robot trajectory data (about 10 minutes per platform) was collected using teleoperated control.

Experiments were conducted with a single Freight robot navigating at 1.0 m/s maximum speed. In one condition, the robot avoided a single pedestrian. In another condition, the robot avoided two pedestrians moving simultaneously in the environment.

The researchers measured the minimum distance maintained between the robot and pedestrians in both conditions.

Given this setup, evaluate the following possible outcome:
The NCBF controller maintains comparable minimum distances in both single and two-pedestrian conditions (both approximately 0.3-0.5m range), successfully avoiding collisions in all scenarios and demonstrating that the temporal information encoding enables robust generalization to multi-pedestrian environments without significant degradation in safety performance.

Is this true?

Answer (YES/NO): NO